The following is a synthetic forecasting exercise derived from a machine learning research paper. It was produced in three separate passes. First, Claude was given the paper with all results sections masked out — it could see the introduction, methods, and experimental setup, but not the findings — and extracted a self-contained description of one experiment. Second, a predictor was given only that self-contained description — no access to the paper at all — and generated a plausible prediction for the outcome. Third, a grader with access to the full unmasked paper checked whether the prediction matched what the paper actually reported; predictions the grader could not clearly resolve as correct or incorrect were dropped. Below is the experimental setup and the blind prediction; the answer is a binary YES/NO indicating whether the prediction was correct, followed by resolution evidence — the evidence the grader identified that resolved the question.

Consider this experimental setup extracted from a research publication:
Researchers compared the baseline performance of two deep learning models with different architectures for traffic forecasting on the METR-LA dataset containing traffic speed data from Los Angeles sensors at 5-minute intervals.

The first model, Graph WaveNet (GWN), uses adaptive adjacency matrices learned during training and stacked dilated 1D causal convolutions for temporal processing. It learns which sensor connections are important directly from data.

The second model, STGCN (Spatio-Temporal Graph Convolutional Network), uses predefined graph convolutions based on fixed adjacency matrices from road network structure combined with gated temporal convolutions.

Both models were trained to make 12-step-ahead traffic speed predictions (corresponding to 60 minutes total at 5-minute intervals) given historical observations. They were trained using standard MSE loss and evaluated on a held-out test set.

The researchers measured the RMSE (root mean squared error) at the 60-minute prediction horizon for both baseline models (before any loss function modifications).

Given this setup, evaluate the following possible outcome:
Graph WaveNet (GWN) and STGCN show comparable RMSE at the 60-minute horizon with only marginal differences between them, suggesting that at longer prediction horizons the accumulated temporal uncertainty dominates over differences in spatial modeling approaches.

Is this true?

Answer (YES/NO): NO